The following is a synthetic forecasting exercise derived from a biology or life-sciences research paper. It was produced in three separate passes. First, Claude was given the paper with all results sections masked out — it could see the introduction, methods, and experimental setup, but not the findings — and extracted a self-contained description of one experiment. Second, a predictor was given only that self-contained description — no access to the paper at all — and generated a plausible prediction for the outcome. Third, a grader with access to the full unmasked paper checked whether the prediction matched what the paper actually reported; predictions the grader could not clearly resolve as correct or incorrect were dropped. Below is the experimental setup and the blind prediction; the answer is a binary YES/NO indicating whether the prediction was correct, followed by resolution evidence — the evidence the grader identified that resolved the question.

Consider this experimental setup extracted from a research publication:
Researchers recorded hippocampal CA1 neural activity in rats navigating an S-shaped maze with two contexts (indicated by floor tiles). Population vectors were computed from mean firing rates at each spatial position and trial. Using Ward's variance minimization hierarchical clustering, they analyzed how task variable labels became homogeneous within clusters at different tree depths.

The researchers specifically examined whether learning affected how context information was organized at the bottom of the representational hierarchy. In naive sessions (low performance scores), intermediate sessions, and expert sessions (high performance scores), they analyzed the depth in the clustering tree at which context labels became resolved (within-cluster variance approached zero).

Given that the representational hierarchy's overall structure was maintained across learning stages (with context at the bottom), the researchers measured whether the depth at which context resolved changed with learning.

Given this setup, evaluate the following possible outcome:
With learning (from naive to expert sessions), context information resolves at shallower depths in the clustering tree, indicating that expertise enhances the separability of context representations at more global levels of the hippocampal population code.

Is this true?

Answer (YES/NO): YES